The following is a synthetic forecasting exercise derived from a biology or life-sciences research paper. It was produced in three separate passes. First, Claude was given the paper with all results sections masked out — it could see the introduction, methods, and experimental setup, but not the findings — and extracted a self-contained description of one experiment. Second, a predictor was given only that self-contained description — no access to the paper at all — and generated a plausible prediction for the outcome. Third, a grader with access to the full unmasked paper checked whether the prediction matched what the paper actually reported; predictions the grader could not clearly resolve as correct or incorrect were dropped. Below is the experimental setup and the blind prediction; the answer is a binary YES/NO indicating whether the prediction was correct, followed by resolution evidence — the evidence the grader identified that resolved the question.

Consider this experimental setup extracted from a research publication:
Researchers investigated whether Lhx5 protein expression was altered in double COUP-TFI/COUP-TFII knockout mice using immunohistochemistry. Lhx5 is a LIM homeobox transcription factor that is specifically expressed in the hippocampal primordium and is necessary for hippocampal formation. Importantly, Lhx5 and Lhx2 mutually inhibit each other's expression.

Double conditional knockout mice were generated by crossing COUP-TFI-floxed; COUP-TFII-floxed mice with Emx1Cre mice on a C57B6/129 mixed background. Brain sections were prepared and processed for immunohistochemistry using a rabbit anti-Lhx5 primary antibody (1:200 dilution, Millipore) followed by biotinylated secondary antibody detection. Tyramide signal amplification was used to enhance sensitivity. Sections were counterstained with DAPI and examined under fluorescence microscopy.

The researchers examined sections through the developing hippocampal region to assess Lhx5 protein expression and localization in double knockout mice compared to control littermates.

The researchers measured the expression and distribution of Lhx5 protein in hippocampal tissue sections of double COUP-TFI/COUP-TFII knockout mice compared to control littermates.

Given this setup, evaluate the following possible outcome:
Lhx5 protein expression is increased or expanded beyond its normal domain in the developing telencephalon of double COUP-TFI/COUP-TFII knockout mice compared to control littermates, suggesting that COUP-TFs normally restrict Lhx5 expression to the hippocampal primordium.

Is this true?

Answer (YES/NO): NO